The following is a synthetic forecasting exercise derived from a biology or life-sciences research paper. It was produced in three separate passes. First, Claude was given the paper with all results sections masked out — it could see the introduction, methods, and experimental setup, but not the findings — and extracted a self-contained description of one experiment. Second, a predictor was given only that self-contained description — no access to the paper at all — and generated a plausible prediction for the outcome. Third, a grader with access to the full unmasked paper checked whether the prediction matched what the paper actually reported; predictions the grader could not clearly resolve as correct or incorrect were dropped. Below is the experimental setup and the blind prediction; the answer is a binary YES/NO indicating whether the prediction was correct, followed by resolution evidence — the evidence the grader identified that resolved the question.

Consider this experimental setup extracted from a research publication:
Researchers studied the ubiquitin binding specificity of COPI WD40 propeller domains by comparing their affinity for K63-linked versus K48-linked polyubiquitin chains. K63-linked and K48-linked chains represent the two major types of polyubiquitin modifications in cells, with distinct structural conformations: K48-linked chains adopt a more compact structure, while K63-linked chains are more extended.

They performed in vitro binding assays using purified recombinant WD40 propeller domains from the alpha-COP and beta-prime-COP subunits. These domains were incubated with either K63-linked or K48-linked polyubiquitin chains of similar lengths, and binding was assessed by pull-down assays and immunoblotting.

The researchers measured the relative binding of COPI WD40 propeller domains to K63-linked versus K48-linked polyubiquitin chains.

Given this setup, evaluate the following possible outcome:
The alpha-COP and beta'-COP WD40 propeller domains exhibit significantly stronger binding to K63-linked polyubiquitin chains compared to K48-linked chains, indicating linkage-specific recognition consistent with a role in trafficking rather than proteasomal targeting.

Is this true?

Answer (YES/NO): YES